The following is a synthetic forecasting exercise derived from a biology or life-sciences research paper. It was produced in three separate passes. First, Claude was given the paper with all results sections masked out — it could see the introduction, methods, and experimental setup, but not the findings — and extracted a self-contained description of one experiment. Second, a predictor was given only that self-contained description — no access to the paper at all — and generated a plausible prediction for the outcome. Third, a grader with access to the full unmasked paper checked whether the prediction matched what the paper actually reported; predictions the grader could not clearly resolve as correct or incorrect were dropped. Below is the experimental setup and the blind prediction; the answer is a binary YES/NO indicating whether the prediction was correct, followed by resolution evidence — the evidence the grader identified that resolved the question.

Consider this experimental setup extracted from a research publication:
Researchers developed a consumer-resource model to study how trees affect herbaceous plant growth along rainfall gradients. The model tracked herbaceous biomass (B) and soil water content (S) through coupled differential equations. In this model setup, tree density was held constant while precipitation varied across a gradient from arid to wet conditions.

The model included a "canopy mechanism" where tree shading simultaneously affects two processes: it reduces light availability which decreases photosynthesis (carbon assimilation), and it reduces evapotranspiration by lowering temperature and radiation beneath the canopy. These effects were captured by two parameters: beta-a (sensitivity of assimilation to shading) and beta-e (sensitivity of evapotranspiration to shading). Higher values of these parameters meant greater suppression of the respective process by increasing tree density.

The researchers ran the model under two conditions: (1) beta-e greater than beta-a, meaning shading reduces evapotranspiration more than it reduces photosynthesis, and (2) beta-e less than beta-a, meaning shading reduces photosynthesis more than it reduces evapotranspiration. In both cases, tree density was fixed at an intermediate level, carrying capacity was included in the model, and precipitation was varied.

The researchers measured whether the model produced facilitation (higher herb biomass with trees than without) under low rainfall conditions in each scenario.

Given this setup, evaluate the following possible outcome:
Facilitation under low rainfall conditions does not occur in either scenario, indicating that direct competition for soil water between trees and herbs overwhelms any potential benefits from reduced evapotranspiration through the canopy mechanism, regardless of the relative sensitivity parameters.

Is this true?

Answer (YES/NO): NO